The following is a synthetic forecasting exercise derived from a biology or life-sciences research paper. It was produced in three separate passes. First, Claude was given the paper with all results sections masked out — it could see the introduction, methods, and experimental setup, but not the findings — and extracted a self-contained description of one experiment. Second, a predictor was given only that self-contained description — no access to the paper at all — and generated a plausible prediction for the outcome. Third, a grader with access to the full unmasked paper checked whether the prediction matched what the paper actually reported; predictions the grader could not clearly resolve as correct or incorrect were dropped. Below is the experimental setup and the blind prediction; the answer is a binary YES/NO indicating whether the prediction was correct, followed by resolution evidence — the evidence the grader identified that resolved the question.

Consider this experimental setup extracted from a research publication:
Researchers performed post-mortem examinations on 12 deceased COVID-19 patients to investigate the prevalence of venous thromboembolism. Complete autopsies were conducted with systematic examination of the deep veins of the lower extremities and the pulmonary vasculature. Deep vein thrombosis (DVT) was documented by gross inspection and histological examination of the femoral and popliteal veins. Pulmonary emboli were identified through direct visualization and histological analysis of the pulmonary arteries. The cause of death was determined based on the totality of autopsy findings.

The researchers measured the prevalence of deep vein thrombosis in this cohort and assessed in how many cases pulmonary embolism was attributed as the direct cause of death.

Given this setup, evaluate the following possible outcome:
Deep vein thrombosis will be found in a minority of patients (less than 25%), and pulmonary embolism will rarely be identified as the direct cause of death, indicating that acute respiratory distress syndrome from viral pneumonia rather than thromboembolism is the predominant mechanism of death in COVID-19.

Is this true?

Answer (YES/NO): NO